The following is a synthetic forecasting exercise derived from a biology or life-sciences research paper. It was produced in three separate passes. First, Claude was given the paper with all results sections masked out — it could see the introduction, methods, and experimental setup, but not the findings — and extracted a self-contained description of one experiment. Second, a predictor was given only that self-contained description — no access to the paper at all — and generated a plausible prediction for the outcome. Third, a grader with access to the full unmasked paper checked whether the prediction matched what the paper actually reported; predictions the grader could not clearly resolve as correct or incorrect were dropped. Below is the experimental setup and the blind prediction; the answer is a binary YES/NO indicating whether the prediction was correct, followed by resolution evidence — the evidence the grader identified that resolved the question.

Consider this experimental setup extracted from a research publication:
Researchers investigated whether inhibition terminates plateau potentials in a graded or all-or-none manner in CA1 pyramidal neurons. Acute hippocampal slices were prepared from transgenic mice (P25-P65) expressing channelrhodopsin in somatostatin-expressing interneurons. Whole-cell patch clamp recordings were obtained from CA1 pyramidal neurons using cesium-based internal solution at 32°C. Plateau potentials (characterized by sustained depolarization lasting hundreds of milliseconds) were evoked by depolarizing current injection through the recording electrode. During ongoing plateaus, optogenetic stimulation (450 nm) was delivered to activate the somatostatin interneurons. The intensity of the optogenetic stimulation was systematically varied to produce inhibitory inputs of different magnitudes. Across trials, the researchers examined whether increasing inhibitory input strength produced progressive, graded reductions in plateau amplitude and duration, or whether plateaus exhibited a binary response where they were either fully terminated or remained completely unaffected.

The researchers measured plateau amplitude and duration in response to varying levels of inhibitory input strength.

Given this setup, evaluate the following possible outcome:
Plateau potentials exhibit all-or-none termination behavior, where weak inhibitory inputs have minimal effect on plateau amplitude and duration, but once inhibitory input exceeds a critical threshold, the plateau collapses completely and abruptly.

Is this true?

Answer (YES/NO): YES